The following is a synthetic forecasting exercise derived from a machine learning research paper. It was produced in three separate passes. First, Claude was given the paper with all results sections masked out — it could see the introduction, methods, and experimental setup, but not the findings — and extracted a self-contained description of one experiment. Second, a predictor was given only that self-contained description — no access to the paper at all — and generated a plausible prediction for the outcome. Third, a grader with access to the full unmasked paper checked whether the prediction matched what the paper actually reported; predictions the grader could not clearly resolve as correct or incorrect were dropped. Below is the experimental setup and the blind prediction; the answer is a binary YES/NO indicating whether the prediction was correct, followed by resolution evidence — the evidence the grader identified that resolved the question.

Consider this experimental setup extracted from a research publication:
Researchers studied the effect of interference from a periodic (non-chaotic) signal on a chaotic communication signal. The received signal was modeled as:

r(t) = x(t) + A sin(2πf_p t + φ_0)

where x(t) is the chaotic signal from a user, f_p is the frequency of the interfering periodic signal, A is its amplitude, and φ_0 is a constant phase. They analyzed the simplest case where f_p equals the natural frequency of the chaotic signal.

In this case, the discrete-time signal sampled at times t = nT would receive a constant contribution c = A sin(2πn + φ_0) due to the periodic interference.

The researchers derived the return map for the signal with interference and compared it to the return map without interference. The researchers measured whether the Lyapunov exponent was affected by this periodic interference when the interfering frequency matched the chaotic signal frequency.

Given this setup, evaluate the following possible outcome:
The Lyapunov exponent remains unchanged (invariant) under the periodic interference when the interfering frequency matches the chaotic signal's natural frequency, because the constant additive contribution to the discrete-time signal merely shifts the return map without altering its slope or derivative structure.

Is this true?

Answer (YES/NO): YES